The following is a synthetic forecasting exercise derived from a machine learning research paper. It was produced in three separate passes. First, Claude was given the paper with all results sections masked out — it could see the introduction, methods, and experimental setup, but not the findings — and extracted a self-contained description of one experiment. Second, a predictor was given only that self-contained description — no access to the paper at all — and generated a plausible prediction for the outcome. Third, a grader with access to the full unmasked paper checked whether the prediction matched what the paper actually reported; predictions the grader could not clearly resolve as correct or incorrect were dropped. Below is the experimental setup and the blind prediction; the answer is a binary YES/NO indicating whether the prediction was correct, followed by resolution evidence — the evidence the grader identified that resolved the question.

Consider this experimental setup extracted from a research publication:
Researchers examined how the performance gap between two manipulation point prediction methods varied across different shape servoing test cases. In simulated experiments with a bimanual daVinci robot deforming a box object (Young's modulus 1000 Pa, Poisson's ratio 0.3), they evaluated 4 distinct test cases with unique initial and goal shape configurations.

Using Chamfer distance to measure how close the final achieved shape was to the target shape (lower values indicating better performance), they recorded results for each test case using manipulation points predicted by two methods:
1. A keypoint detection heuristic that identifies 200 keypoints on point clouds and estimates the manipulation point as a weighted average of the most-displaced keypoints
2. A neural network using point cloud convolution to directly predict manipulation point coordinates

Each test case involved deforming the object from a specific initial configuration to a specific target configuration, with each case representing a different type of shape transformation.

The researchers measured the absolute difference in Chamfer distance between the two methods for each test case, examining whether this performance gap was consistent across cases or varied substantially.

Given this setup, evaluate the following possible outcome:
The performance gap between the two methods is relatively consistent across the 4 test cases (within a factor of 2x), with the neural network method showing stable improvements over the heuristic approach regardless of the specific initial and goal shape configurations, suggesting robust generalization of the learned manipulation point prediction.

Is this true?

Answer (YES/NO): NO